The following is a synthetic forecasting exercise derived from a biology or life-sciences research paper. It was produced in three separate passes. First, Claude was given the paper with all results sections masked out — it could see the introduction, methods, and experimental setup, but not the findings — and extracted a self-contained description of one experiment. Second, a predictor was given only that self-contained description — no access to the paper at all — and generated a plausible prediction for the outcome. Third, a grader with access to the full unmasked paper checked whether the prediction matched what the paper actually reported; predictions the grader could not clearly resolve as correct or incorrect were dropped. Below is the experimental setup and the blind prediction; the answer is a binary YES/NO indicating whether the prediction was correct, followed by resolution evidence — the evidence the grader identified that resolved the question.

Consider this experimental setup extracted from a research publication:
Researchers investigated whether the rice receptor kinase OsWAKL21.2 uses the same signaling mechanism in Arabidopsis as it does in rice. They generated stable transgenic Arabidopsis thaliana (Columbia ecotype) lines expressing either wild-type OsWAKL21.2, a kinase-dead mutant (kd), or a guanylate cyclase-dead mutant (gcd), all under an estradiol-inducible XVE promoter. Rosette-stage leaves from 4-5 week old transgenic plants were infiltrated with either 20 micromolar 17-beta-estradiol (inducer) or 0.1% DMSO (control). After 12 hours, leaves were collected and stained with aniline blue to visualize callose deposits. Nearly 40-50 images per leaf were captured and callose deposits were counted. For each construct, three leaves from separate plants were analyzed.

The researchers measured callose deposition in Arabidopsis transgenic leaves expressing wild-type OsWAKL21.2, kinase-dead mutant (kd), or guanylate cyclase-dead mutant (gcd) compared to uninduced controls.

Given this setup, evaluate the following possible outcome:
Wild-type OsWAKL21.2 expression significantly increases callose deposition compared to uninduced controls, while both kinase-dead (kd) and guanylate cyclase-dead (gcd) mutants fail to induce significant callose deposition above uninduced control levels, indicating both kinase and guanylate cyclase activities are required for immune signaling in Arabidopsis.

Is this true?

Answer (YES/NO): NO